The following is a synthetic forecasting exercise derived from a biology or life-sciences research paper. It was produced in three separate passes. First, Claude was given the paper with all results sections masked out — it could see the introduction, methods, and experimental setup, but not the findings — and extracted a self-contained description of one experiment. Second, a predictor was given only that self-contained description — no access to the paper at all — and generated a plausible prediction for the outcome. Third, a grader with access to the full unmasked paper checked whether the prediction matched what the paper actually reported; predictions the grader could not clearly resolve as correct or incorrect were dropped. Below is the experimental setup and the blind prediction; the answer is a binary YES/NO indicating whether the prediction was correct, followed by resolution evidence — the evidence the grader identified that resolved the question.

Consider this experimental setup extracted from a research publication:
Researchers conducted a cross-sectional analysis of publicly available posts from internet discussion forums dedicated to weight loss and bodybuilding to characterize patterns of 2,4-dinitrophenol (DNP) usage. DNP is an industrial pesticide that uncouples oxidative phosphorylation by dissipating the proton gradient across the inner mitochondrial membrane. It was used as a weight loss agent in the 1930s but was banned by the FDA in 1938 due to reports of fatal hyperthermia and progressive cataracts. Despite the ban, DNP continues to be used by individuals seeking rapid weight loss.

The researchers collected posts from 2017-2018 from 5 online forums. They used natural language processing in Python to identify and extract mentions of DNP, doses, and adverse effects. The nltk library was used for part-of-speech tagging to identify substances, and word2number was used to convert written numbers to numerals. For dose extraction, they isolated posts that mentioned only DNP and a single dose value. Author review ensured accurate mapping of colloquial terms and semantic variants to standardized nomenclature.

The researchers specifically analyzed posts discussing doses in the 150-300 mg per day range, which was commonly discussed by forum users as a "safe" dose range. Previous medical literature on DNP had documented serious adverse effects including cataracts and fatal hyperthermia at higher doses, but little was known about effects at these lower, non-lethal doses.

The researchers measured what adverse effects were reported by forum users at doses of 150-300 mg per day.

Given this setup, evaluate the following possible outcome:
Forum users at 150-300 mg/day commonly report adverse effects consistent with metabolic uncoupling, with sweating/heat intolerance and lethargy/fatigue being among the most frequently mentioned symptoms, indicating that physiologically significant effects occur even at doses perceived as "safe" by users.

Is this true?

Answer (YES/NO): NO